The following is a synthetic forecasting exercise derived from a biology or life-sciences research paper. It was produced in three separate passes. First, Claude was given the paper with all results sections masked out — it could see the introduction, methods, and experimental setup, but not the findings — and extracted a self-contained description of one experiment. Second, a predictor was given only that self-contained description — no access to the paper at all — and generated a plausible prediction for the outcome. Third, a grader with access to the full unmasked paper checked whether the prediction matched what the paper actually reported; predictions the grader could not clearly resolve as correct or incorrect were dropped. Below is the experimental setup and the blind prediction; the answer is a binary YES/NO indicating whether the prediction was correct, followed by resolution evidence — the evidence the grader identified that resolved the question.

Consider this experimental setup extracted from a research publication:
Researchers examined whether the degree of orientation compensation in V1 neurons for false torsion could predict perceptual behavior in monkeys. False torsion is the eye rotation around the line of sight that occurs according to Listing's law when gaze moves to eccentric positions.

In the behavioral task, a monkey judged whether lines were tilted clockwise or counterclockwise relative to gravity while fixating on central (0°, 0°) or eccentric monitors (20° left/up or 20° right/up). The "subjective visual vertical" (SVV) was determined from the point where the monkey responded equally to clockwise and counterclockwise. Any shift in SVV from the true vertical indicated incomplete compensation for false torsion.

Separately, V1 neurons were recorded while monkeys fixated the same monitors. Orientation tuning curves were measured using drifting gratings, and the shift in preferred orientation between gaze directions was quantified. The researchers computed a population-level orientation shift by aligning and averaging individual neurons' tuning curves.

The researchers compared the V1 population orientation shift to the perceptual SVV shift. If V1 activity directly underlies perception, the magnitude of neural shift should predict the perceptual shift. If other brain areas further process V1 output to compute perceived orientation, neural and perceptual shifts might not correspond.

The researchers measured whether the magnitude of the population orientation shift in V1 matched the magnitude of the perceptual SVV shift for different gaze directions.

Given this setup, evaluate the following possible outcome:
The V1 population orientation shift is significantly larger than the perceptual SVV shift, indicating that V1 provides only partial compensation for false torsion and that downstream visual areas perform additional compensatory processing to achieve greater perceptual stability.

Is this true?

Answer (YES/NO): NO